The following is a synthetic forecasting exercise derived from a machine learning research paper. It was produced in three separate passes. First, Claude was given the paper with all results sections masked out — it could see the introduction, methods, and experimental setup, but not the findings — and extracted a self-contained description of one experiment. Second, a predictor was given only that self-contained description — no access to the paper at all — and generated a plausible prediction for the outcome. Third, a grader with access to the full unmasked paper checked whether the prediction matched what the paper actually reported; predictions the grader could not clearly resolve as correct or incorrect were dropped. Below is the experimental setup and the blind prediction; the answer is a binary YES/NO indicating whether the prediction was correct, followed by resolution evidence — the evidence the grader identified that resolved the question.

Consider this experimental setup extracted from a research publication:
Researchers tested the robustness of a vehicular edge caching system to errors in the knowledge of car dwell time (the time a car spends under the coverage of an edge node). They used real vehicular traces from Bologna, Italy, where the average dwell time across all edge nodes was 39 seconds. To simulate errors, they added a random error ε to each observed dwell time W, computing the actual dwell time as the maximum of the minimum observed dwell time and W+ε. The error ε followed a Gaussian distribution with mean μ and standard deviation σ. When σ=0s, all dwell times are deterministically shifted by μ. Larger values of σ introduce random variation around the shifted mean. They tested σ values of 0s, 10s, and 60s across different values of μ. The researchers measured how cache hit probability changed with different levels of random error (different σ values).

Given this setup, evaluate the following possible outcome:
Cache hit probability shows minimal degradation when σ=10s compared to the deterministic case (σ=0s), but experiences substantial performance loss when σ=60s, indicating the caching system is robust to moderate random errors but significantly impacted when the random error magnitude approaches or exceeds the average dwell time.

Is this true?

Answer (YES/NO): YES